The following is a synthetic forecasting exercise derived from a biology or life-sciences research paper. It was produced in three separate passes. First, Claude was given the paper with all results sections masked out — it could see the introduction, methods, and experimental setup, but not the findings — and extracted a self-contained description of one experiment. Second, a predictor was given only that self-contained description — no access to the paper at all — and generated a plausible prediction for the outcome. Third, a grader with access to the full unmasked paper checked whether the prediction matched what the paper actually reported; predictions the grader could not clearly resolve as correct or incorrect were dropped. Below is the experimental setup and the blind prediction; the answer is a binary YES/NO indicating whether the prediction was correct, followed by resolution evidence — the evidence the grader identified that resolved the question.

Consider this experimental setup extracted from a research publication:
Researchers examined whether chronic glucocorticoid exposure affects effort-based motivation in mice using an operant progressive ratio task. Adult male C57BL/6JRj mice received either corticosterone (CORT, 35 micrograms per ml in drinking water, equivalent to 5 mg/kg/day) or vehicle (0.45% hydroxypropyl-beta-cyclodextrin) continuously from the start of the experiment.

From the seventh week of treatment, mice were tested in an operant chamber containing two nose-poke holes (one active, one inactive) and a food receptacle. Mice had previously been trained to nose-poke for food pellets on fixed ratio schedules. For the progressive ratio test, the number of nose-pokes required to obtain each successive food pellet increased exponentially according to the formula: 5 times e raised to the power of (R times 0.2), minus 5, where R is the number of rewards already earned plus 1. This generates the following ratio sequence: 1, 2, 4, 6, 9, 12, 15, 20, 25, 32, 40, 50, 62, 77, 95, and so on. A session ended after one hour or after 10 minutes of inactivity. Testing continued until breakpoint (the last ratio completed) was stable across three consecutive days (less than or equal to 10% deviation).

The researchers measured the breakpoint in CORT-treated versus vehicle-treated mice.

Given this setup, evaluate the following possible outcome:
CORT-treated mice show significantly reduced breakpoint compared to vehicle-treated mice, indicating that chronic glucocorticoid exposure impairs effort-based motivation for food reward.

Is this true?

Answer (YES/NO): YES